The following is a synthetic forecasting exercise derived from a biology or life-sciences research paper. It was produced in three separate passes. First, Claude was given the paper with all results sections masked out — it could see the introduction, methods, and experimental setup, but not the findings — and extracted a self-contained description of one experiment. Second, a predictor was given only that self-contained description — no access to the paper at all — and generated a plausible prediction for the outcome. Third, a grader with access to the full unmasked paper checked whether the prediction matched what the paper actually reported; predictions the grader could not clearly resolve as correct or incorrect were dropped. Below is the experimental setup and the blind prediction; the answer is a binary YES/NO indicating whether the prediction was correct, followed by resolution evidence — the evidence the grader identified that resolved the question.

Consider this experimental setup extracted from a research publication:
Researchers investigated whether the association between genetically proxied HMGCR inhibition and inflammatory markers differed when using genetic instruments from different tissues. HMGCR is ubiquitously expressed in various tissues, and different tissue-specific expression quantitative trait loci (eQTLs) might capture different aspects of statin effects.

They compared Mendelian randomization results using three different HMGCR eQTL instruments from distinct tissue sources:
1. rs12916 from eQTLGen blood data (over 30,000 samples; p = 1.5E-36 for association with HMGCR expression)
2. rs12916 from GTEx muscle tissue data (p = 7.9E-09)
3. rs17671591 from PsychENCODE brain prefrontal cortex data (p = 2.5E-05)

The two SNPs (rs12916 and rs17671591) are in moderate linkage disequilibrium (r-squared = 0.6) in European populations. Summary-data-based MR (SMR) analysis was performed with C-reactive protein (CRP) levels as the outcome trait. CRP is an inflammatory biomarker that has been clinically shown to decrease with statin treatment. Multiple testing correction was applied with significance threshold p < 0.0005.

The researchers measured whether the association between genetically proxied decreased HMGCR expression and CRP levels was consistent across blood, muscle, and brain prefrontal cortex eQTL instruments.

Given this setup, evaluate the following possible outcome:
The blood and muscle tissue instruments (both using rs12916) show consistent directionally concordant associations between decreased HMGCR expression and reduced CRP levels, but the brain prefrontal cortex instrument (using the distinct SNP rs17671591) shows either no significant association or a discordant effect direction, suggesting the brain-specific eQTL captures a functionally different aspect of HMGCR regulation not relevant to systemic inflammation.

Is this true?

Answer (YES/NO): NO